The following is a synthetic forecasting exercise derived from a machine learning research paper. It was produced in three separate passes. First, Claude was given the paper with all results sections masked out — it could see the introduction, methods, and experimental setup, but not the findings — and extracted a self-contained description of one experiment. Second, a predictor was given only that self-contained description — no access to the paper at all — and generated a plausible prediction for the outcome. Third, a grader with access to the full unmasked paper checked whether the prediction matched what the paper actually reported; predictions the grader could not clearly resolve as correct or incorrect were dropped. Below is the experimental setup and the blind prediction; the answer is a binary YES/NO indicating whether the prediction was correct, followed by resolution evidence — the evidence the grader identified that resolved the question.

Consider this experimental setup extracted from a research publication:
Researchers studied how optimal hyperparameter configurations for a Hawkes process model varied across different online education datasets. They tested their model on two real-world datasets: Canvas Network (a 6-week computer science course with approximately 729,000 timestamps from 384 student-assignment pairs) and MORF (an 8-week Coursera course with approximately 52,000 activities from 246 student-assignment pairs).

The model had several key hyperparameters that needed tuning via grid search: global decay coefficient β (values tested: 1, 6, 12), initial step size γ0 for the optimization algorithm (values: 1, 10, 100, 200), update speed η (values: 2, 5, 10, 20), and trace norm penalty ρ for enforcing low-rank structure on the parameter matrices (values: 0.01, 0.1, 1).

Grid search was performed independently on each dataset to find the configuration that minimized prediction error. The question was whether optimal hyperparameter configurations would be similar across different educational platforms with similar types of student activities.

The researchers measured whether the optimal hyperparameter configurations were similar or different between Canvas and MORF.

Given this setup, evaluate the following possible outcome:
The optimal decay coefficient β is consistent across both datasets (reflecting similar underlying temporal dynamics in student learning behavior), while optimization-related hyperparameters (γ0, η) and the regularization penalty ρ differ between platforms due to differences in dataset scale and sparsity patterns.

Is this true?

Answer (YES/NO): NO